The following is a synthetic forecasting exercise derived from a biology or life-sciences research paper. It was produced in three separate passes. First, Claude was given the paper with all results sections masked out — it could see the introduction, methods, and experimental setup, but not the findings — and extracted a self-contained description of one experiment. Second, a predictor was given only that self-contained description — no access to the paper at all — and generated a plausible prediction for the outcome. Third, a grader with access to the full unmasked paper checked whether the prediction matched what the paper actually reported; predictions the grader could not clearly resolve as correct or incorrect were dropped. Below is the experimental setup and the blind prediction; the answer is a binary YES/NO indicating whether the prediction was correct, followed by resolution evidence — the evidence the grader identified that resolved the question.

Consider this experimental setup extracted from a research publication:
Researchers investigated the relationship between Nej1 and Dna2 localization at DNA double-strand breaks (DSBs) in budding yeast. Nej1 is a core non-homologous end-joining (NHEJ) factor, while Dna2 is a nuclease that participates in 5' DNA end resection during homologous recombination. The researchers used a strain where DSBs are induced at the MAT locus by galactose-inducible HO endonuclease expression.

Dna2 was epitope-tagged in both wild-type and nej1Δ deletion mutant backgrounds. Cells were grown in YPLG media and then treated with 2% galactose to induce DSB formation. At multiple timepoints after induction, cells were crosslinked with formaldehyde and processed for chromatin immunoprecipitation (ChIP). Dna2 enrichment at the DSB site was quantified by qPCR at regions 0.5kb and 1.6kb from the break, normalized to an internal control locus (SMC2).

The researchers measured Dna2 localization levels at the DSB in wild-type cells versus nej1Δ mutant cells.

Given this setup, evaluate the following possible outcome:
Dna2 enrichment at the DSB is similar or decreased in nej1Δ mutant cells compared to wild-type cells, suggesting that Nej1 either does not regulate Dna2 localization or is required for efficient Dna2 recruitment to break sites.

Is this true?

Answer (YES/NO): NO